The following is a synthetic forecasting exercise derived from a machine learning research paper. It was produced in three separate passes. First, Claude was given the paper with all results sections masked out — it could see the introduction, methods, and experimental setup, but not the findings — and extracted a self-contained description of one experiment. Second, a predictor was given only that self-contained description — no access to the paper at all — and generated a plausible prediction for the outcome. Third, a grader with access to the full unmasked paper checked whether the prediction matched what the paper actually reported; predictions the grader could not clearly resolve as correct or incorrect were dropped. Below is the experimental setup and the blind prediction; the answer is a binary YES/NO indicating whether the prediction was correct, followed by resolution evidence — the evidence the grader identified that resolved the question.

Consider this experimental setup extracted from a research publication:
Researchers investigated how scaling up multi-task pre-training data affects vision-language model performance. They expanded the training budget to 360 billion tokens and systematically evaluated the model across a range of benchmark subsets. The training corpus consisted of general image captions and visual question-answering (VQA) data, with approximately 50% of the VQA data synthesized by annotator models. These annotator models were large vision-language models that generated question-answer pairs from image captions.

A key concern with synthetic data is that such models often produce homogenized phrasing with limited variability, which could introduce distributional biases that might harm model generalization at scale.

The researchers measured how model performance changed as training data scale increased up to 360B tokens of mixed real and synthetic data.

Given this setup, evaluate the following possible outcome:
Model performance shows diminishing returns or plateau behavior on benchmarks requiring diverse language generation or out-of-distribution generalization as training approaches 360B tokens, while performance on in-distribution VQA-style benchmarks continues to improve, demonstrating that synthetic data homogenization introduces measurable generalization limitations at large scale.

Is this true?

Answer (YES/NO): NO